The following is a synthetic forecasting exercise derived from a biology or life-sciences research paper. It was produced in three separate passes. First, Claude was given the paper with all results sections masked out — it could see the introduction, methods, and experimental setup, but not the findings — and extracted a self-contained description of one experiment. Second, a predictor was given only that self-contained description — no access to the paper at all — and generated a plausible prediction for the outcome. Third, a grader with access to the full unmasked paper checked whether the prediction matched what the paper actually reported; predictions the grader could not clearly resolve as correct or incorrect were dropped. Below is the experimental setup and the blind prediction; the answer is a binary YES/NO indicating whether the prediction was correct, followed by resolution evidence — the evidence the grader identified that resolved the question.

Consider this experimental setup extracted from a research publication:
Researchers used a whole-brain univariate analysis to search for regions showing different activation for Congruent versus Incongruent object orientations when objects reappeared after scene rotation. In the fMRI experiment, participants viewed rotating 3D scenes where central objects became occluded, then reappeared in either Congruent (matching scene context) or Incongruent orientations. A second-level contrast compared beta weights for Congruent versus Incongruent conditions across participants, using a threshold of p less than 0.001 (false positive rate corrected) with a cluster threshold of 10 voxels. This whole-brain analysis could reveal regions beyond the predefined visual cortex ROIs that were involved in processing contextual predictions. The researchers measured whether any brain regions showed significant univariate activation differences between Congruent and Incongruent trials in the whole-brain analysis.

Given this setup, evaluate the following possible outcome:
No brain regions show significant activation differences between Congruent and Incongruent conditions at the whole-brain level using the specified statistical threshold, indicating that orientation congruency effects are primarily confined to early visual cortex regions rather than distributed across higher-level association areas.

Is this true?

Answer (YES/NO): NO